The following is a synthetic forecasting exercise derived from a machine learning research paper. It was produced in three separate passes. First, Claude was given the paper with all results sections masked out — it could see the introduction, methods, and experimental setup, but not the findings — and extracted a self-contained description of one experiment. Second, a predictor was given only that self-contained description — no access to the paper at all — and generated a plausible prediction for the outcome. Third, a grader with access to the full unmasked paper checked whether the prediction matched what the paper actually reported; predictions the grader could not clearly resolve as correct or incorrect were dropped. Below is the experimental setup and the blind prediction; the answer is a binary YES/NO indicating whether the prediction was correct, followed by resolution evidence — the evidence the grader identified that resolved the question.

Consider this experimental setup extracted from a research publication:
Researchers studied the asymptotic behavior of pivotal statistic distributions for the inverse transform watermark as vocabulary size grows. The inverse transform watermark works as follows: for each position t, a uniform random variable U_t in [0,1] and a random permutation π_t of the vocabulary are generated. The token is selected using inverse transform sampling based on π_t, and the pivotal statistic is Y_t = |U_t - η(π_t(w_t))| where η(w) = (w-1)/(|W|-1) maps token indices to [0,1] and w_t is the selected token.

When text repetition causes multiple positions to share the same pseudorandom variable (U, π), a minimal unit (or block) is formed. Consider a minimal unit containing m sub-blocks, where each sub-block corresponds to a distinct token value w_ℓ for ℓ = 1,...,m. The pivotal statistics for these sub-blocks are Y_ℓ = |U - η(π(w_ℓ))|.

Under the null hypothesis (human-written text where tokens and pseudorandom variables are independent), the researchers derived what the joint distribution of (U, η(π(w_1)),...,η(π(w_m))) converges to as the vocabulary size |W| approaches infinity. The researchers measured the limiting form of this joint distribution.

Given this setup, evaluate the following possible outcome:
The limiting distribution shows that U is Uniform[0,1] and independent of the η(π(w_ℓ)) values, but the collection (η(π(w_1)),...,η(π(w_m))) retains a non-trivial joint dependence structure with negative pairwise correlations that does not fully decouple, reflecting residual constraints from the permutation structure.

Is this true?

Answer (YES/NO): NO